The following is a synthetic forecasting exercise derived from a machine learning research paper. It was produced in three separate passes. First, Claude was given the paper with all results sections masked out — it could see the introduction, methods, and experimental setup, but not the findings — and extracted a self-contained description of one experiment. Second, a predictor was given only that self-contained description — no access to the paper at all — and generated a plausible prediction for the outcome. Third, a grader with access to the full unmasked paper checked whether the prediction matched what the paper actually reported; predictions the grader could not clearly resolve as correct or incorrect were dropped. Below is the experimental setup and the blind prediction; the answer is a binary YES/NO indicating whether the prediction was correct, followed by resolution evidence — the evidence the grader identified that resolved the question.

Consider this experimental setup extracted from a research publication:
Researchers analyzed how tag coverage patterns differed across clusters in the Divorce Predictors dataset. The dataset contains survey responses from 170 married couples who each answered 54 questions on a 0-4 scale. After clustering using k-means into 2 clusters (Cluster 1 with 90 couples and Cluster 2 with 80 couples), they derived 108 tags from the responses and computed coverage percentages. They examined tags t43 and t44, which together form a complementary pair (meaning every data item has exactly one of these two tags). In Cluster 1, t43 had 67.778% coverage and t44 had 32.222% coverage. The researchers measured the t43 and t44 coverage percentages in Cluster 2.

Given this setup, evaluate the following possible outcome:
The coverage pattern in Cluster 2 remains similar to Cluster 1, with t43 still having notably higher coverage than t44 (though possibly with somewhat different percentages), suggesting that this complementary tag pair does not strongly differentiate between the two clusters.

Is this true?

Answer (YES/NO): NO